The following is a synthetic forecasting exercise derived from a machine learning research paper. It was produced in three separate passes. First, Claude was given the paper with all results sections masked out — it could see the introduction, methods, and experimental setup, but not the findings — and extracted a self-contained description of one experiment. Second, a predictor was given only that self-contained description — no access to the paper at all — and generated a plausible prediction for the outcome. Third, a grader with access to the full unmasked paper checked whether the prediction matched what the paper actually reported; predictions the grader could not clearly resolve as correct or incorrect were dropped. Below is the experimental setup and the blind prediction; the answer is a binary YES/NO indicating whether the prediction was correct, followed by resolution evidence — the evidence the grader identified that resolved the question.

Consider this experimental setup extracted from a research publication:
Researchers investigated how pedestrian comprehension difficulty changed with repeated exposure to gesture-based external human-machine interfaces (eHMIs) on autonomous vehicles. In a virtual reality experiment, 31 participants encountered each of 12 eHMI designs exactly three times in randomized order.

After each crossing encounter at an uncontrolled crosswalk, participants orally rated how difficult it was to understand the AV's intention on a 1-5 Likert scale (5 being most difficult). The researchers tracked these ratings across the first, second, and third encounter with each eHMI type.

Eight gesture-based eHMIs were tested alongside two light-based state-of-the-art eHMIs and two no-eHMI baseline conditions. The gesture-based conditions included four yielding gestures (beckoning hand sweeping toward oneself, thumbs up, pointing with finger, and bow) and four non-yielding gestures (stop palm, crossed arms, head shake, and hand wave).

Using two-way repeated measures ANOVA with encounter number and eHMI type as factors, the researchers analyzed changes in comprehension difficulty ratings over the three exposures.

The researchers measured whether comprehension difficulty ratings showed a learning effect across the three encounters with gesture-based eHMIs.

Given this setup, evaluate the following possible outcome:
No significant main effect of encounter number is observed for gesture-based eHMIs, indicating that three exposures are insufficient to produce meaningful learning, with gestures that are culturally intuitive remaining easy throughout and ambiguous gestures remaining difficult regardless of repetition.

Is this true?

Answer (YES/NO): YES